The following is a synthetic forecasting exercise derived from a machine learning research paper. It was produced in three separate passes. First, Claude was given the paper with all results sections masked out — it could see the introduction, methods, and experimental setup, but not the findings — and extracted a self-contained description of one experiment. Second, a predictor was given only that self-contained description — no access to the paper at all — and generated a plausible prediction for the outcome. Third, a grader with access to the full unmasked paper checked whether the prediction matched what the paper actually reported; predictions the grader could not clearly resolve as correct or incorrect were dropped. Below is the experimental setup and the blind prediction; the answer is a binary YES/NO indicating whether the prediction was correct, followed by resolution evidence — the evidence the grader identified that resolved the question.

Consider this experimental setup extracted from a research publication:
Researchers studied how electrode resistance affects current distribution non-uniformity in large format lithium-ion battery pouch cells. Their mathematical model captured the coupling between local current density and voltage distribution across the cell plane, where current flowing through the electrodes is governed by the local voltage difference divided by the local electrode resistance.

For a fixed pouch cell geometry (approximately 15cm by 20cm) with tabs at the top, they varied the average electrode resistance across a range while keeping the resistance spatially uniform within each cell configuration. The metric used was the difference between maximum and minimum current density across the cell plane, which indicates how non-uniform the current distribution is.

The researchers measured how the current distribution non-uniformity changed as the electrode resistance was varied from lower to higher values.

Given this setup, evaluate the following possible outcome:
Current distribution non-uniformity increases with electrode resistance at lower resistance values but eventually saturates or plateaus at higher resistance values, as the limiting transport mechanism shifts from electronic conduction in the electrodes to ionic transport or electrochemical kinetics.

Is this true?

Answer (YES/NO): NO